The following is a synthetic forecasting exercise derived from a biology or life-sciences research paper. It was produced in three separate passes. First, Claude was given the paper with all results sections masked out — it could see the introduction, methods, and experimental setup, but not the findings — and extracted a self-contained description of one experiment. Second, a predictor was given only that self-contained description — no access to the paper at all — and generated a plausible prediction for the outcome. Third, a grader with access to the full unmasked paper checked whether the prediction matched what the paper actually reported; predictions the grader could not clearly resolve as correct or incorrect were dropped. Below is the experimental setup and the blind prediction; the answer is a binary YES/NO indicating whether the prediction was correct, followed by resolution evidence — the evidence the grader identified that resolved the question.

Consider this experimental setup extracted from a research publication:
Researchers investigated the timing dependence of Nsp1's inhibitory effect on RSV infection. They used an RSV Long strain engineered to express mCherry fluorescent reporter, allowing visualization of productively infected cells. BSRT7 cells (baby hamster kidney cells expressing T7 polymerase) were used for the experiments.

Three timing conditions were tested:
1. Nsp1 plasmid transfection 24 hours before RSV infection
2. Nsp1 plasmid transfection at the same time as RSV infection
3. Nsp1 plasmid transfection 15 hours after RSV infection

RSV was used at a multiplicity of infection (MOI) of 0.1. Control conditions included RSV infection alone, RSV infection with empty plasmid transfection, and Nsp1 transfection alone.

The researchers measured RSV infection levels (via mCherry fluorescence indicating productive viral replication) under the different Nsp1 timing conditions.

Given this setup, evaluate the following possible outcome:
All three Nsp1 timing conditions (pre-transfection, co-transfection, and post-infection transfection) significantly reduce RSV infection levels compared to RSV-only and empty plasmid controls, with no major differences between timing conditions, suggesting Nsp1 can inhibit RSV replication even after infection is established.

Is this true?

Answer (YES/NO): NO